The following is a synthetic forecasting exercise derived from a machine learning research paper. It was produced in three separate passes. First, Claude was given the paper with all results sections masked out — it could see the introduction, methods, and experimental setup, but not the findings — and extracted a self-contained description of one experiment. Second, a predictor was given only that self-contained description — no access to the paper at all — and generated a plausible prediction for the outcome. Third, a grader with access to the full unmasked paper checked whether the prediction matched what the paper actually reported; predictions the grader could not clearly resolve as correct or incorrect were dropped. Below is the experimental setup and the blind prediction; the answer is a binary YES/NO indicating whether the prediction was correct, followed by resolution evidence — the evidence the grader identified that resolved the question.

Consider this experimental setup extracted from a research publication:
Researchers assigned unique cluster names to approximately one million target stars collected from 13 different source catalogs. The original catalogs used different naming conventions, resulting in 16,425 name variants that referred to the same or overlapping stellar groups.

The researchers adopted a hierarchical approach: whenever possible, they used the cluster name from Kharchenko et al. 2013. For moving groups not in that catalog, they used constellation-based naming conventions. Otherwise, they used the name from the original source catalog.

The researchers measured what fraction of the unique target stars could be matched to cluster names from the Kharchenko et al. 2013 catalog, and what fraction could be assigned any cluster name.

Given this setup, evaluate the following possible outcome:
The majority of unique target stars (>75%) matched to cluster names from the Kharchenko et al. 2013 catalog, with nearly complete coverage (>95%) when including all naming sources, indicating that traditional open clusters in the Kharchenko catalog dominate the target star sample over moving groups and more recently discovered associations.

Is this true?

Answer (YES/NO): NO